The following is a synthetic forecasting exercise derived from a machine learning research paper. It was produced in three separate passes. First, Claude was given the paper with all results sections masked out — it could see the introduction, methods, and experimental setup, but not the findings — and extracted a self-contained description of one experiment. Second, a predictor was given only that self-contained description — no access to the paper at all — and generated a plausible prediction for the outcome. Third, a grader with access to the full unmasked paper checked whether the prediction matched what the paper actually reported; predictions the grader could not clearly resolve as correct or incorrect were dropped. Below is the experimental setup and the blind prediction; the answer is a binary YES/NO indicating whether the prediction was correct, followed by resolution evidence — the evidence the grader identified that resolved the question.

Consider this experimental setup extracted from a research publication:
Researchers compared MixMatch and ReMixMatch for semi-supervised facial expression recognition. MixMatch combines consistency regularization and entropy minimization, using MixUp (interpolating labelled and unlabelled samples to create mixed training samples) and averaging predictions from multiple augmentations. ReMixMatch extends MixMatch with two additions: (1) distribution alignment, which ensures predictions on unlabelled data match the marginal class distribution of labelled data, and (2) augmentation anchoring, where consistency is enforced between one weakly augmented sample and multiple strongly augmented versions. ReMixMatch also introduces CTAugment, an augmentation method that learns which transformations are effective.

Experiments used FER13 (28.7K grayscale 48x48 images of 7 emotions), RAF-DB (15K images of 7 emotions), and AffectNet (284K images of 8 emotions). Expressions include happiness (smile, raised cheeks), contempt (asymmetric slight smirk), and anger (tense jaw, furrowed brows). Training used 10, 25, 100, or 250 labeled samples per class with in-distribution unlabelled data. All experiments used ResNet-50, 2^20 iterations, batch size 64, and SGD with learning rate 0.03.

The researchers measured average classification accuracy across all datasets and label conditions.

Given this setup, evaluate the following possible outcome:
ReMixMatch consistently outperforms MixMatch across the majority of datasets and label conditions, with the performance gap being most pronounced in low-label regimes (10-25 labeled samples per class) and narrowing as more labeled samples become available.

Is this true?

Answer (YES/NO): NO